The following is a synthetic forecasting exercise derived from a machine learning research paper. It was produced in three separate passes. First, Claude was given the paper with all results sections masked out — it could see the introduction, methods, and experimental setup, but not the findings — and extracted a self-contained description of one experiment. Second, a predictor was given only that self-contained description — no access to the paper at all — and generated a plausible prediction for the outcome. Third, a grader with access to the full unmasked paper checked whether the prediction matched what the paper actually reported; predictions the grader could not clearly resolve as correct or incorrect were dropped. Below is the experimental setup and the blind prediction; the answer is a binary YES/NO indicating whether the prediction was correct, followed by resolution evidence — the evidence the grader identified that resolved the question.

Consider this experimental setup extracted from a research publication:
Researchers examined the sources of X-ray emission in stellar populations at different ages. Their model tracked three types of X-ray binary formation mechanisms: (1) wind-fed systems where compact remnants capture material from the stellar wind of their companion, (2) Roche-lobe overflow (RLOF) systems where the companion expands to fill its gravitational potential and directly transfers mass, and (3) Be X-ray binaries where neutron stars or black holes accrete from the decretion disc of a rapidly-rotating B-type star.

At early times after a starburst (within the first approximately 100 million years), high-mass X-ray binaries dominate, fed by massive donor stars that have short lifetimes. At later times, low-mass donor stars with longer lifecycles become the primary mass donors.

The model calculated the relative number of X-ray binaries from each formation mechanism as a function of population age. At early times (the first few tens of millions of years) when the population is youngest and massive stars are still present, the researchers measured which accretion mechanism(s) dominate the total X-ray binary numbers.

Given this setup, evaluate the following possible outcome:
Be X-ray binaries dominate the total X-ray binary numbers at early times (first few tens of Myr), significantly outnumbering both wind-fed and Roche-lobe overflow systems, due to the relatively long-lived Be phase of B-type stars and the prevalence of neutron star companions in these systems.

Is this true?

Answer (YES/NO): NO